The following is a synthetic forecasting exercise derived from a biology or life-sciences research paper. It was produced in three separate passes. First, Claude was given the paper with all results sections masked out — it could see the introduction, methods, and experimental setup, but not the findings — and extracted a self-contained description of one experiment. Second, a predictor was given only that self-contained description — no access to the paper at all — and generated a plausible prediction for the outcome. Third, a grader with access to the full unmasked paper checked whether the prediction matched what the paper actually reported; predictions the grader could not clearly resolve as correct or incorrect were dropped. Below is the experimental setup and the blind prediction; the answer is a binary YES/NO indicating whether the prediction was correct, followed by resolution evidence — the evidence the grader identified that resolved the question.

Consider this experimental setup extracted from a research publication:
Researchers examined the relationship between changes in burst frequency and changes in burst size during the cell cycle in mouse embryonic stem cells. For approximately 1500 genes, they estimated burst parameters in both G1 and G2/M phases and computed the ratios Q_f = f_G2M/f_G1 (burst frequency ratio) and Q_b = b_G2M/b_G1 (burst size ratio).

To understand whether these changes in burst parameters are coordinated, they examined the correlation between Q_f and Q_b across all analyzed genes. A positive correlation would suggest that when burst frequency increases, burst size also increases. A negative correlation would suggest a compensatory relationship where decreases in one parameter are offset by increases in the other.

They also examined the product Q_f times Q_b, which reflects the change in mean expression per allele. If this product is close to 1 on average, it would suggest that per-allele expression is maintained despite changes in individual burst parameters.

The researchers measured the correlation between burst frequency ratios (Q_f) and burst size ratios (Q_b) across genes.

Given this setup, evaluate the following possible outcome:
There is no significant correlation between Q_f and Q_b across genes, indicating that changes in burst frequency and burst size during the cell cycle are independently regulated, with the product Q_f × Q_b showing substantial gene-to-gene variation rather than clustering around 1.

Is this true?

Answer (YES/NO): NO